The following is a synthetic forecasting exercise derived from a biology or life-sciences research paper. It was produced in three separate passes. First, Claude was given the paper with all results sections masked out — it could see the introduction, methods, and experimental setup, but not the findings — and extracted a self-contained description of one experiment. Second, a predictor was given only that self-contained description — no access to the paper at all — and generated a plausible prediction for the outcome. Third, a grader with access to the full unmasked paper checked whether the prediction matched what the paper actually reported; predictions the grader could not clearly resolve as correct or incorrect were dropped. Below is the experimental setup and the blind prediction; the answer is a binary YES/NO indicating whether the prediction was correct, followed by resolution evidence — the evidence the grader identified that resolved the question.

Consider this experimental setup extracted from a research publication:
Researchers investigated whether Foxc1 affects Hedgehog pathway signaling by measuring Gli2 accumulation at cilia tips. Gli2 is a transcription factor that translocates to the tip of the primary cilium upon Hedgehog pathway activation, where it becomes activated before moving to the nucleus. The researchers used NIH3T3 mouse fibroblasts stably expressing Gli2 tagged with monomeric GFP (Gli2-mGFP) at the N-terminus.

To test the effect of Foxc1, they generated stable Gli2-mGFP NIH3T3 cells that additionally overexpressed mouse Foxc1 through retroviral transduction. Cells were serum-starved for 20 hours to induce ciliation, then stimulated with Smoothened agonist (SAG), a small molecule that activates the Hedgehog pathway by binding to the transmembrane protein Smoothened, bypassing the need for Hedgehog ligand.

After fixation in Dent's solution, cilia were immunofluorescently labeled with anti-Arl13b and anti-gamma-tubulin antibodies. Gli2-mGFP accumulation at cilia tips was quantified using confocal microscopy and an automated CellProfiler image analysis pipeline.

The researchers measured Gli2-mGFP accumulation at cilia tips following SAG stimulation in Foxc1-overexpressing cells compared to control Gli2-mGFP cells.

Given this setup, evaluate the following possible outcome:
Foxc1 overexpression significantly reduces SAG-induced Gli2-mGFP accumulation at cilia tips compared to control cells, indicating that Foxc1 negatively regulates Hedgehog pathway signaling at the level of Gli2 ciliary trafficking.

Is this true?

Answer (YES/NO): NO